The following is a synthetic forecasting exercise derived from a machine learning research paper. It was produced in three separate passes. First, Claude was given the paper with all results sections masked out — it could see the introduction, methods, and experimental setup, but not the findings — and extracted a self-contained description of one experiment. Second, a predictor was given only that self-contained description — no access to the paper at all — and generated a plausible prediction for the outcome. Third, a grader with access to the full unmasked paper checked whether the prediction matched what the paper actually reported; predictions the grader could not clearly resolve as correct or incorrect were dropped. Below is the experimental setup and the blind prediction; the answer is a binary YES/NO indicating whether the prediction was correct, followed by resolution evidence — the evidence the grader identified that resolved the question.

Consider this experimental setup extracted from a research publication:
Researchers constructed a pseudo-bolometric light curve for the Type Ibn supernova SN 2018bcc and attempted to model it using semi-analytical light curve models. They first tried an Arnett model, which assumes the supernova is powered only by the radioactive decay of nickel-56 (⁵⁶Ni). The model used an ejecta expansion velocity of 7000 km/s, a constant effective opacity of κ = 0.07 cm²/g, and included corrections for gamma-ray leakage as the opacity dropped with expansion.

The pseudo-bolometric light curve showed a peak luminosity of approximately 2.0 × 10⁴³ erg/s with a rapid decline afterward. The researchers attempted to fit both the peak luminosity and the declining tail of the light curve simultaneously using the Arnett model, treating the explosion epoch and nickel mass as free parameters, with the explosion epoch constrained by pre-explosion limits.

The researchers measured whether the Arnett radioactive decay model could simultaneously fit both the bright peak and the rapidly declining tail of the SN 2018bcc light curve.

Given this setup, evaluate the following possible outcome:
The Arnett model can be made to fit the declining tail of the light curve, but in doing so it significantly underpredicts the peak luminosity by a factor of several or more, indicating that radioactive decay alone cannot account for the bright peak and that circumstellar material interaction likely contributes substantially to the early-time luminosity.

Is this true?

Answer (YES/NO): YES